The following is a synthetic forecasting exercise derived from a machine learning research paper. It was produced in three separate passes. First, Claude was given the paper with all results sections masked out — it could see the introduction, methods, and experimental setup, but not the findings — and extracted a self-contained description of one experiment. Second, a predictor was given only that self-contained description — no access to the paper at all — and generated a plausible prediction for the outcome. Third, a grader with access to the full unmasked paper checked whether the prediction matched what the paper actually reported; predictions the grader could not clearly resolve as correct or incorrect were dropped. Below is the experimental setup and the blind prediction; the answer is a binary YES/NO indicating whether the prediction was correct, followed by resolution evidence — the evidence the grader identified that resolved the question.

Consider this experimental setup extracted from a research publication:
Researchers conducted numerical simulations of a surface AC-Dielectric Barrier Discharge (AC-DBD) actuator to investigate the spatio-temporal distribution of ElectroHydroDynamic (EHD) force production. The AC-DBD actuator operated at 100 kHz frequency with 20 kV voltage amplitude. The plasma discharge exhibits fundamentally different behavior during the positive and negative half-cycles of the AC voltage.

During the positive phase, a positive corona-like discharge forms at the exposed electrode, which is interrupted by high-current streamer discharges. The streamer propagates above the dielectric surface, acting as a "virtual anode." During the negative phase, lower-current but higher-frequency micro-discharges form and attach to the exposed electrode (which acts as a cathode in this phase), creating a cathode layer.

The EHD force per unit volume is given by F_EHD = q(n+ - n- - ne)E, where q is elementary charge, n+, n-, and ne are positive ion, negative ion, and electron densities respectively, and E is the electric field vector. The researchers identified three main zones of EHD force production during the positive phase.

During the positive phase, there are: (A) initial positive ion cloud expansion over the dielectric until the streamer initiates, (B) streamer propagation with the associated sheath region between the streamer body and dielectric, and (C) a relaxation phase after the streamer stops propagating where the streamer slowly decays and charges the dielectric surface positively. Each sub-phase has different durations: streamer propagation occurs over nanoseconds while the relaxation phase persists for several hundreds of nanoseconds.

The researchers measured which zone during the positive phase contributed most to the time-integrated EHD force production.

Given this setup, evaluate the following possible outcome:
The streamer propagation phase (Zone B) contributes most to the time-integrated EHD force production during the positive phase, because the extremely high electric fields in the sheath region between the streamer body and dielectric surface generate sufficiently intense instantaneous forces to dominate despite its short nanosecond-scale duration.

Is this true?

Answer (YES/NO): NO